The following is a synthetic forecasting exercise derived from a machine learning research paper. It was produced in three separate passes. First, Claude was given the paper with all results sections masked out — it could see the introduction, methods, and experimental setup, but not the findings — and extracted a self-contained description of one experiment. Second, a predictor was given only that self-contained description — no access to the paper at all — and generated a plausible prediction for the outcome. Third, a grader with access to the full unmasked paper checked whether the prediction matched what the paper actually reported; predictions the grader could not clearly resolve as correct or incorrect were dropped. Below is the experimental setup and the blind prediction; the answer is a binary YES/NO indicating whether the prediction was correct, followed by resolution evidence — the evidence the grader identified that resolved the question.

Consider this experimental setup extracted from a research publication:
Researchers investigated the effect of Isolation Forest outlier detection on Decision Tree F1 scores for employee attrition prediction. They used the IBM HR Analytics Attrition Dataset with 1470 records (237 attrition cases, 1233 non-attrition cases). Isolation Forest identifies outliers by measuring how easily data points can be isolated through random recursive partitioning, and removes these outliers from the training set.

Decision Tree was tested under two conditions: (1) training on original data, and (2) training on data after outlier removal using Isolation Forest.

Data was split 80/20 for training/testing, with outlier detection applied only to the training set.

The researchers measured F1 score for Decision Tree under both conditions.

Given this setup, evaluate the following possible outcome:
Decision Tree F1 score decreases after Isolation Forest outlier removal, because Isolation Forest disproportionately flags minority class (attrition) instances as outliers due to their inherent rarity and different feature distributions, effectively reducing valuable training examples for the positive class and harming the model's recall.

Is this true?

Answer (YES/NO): NO